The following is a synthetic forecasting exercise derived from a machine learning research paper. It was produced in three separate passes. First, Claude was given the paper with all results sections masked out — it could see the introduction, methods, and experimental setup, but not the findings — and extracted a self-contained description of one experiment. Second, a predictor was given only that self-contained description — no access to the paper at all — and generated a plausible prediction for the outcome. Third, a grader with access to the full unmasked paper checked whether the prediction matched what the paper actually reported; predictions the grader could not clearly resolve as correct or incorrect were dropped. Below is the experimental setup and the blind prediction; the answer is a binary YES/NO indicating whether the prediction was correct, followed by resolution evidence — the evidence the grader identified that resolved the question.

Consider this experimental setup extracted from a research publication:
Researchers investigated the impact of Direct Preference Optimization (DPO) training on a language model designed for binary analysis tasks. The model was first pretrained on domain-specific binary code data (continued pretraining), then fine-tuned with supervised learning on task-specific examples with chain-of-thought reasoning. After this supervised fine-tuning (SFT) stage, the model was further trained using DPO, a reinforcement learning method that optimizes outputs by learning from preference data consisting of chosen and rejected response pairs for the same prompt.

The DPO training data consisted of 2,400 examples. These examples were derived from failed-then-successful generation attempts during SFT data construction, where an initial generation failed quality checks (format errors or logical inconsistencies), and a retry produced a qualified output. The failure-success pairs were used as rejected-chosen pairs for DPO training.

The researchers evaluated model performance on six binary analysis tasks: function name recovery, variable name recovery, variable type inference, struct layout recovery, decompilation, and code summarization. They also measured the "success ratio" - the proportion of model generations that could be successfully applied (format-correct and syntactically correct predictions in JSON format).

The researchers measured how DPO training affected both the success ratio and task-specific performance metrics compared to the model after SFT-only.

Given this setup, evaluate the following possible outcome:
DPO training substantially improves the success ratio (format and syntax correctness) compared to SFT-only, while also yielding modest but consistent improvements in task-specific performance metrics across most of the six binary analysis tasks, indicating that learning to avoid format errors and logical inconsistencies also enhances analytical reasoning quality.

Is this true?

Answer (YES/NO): NO